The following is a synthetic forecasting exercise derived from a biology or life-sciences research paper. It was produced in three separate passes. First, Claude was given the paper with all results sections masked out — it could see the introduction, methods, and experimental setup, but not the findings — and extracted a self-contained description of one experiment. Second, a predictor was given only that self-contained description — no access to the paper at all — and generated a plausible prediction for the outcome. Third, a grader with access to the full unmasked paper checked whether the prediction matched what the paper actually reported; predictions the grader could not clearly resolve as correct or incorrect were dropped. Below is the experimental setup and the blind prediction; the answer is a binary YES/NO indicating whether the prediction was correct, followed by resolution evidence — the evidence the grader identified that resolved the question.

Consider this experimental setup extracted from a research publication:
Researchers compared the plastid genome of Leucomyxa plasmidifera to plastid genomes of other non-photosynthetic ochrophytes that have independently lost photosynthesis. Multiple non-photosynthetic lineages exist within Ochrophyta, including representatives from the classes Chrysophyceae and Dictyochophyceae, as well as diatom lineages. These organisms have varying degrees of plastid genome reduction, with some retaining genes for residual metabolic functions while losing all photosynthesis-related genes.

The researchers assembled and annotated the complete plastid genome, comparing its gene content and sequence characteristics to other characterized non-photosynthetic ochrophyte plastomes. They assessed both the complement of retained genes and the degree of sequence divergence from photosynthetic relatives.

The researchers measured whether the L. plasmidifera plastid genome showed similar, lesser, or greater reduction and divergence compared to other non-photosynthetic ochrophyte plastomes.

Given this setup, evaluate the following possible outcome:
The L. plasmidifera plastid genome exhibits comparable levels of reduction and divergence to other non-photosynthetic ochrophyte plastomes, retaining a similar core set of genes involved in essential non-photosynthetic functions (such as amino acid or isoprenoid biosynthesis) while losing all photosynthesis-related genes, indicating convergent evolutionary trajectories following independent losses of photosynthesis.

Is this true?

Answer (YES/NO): NO